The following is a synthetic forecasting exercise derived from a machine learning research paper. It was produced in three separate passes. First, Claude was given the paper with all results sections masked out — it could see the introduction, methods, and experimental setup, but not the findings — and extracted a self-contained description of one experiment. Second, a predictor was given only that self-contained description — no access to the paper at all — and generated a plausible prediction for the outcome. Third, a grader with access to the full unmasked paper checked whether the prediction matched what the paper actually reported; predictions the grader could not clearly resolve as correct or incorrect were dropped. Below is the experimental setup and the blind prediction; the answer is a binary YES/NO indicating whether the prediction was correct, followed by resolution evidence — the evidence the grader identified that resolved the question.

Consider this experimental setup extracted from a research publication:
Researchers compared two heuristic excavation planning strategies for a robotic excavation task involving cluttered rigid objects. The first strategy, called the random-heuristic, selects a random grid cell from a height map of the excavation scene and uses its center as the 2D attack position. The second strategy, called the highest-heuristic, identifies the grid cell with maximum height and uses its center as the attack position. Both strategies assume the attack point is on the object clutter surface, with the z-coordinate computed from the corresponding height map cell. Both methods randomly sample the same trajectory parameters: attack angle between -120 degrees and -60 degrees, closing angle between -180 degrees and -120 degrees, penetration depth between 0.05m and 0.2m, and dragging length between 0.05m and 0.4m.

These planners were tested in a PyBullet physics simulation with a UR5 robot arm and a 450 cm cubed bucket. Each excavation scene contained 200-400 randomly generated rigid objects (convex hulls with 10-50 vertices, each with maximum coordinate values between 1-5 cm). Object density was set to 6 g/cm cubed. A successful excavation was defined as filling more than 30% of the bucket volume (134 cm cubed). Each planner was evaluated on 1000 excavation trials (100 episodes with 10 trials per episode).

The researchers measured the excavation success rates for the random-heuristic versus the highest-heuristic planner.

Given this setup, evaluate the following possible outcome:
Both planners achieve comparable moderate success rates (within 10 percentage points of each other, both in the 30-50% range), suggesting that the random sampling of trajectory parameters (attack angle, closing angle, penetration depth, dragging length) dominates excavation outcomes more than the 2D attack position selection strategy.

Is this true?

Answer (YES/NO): NO